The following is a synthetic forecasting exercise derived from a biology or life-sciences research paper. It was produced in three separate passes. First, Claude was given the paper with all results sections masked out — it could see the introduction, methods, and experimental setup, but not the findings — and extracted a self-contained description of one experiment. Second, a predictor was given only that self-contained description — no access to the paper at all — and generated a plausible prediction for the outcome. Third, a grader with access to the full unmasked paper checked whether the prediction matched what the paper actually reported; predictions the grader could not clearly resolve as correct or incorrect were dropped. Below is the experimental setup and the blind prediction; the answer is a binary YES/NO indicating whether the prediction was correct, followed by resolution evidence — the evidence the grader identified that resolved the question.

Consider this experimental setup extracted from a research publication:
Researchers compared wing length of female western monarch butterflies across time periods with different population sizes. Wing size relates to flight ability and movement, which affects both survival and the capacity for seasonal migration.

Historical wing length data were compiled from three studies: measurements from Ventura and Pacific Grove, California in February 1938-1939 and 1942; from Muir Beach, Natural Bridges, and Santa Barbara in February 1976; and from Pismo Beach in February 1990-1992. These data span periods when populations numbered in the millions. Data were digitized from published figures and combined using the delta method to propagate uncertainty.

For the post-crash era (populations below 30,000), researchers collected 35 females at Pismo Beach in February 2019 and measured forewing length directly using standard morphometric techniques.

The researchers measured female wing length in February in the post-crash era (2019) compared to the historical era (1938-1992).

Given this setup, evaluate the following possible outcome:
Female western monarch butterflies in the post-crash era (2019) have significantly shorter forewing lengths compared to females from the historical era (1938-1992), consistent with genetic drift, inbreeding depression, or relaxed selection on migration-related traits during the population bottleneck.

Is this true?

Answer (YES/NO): NO